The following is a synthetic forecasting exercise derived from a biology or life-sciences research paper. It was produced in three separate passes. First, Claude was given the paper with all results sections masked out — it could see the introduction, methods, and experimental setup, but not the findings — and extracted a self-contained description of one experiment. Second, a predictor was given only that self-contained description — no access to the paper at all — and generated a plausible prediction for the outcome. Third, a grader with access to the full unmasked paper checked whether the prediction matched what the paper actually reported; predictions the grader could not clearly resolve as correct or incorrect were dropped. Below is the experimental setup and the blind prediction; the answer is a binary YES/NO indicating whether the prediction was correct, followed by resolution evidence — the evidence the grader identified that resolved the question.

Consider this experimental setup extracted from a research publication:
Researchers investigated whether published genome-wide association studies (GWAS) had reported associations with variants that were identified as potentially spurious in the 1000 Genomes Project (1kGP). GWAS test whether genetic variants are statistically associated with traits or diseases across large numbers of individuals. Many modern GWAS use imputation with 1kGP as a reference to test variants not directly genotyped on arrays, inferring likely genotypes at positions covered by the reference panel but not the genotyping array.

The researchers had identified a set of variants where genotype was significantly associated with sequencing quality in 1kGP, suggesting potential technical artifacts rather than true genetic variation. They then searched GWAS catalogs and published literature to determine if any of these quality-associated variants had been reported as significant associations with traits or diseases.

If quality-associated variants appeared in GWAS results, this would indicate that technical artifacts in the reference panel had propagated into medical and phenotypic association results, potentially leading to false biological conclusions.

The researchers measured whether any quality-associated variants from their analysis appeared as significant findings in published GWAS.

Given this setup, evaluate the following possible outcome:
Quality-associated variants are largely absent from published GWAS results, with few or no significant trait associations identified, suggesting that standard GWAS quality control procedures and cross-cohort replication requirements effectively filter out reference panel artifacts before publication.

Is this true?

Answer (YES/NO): NO